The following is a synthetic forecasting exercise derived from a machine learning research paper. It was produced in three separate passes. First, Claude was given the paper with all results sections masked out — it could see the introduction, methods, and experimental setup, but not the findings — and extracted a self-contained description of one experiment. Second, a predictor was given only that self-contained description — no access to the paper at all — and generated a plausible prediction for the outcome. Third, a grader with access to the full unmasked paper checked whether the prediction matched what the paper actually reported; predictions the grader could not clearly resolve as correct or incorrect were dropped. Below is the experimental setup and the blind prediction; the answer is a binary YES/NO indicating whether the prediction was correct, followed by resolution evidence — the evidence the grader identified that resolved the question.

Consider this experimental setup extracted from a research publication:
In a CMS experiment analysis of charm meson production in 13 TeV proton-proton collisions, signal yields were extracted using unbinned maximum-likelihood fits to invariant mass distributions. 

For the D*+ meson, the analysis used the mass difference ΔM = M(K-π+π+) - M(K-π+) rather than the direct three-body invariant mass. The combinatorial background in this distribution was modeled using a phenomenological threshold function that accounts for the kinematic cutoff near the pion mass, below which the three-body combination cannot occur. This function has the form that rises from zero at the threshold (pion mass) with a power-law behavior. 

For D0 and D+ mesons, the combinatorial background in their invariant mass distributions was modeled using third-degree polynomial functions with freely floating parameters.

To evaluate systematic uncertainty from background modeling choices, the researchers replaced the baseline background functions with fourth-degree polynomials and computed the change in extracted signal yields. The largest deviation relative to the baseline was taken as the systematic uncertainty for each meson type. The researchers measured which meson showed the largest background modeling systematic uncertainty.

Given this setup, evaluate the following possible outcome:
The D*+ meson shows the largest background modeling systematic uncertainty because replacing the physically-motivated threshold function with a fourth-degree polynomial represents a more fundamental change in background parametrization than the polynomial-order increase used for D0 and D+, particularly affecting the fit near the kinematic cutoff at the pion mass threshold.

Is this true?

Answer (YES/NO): NO